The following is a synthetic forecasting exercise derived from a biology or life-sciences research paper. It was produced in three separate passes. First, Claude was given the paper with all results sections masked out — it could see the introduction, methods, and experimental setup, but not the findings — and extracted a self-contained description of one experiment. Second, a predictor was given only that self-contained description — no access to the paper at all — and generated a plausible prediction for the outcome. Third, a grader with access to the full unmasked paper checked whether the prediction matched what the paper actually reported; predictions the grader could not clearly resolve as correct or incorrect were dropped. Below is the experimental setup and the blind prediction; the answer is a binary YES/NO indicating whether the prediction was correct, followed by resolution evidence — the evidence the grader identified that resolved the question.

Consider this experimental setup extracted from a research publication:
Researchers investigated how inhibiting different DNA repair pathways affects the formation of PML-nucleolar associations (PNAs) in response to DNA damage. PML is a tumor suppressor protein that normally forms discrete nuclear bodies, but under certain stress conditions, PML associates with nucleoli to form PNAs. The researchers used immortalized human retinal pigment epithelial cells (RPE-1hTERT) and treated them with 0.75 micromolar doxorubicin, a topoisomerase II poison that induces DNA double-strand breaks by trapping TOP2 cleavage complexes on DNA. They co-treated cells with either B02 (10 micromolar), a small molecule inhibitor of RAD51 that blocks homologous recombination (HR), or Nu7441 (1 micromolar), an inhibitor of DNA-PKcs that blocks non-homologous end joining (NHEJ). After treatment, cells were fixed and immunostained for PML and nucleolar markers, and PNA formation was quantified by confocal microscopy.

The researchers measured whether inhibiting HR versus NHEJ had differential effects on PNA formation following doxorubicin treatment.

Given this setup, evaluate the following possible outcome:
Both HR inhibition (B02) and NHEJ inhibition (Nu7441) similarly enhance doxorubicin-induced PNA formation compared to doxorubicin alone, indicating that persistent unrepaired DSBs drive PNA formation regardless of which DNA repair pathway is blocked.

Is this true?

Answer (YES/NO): NO